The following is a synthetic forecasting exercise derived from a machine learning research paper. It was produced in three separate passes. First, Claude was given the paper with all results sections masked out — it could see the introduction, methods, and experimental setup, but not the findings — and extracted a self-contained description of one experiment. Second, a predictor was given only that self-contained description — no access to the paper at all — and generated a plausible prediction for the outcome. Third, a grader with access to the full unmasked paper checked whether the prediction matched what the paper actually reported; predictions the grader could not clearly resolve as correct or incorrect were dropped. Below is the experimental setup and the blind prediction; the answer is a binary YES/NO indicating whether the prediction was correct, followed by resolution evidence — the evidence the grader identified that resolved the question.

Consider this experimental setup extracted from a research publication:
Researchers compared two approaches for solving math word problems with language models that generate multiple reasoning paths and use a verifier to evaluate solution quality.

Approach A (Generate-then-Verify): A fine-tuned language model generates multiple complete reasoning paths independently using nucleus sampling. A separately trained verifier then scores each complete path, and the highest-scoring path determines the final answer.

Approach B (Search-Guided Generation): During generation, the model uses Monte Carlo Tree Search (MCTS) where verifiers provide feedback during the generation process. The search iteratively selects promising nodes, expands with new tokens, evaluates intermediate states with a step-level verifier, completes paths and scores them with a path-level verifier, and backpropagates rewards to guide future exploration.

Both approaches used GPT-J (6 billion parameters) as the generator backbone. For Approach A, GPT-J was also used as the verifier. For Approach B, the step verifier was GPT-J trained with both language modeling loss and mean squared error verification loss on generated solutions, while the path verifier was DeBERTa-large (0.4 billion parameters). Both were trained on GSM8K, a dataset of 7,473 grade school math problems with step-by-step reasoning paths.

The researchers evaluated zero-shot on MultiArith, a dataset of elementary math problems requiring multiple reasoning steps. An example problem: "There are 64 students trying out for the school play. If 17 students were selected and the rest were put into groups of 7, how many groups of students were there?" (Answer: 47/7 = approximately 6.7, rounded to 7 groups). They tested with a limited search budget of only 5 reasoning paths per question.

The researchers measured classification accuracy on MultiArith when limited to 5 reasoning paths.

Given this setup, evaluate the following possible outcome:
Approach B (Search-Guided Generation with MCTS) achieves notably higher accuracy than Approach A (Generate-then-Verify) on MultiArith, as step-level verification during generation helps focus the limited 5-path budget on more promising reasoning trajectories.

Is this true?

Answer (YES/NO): NO